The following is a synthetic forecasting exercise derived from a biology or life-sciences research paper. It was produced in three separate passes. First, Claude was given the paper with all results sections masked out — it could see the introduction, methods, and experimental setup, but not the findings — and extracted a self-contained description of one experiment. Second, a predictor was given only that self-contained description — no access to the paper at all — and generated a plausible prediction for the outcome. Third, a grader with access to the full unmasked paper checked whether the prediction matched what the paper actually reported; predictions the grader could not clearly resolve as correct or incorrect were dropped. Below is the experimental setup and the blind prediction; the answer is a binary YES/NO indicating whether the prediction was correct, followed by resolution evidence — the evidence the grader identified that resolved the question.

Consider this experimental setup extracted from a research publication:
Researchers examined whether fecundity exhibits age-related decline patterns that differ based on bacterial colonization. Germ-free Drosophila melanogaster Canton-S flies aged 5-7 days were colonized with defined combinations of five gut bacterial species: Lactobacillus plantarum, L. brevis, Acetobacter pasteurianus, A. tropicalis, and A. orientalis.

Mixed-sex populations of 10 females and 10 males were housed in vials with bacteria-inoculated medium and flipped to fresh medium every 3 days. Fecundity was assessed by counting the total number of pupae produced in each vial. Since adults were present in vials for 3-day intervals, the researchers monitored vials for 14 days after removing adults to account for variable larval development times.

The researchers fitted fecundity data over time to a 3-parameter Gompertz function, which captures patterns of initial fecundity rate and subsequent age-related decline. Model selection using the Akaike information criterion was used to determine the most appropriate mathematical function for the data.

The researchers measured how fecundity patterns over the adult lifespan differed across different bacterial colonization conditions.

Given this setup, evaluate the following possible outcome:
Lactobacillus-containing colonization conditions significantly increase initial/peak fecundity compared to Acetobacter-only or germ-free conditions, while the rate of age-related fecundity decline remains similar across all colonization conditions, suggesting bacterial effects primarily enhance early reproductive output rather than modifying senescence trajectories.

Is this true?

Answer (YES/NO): NO